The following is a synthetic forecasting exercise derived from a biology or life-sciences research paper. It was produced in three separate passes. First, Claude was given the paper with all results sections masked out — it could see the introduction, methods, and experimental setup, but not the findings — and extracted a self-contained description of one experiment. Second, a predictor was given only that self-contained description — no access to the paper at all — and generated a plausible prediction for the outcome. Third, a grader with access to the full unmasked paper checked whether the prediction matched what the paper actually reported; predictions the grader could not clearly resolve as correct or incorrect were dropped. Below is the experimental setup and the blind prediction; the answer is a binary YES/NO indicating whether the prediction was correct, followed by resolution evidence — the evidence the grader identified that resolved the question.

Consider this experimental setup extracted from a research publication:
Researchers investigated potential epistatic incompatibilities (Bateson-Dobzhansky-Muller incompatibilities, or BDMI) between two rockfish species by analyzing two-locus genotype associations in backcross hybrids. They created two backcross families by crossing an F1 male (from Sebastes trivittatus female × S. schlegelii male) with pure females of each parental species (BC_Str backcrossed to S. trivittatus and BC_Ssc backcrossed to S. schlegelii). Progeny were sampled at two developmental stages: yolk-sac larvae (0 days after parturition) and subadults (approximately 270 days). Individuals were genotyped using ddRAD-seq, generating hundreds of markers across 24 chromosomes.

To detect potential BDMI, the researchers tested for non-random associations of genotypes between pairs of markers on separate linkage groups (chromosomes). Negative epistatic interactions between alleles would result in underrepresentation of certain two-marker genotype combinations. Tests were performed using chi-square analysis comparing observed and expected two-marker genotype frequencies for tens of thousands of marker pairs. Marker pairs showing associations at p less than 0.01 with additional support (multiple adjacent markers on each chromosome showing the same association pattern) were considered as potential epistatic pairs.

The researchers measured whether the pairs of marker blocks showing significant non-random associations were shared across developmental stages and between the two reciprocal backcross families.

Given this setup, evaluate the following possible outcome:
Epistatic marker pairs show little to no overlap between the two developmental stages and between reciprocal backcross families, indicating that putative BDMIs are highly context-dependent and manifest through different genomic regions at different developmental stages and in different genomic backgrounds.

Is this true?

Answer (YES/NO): YES